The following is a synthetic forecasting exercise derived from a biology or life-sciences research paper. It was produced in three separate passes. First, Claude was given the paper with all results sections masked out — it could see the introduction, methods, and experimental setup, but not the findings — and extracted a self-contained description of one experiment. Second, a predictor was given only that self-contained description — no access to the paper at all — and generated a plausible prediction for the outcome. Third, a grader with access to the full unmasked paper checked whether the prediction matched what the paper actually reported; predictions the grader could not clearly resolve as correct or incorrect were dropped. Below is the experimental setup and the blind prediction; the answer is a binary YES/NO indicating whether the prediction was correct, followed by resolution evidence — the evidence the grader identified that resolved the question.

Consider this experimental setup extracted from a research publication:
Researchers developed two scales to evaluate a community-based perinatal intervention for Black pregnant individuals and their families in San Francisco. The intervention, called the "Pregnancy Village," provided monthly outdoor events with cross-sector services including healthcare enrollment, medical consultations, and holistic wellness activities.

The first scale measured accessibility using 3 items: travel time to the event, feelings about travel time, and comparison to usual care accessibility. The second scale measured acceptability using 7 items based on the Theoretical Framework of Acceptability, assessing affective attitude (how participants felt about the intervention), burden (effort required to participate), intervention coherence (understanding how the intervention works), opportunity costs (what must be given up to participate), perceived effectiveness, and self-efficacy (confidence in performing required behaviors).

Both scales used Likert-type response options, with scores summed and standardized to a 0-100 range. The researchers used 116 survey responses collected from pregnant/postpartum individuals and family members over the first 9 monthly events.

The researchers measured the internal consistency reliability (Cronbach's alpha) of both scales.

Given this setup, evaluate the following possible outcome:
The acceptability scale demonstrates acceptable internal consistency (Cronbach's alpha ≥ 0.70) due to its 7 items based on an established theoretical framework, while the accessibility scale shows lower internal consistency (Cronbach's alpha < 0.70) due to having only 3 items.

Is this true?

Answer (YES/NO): YES